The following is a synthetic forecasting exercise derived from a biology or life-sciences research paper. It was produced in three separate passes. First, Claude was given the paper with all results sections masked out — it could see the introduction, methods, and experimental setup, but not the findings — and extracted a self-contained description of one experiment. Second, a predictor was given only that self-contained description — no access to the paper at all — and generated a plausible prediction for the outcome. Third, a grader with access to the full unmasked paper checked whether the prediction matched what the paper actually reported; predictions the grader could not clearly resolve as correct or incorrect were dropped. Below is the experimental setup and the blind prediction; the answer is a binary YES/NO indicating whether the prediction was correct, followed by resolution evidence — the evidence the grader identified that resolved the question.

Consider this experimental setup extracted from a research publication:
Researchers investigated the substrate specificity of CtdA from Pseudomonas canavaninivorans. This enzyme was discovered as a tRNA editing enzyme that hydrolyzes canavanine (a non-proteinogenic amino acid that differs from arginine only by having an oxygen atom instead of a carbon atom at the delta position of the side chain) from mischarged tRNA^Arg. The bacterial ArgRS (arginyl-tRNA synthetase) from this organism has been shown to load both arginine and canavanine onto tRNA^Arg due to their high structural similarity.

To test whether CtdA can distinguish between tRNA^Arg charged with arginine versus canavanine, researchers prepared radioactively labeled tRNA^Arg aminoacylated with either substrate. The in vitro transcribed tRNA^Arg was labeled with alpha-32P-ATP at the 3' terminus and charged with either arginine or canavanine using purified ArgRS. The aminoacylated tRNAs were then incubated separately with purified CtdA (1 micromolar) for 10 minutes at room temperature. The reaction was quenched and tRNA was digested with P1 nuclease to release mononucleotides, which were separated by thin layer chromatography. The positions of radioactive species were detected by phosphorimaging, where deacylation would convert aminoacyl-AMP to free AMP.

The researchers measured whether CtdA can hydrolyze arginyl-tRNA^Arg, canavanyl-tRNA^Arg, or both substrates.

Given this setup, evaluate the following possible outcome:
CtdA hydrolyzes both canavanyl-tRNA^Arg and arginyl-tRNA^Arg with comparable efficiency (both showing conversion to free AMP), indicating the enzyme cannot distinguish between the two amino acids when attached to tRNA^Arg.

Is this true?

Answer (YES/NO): NO